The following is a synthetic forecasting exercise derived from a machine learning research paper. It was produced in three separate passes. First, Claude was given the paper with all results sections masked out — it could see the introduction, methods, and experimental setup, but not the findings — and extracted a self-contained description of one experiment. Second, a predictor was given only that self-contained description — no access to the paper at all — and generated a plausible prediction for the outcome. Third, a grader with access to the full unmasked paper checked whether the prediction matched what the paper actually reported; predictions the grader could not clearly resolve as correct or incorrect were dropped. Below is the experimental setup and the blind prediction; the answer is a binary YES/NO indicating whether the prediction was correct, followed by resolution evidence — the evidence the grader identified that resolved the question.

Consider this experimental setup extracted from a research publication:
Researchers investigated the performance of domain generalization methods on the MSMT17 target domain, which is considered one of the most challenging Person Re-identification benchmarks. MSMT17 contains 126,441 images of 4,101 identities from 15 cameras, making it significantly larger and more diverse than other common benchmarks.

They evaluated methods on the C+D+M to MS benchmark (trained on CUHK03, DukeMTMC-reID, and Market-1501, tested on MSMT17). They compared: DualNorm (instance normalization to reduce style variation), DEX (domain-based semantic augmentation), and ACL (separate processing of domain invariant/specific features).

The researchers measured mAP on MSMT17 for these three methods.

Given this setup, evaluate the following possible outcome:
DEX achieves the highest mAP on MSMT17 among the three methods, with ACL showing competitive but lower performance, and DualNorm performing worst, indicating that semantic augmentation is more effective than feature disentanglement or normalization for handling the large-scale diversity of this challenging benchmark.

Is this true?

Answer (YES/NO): NO